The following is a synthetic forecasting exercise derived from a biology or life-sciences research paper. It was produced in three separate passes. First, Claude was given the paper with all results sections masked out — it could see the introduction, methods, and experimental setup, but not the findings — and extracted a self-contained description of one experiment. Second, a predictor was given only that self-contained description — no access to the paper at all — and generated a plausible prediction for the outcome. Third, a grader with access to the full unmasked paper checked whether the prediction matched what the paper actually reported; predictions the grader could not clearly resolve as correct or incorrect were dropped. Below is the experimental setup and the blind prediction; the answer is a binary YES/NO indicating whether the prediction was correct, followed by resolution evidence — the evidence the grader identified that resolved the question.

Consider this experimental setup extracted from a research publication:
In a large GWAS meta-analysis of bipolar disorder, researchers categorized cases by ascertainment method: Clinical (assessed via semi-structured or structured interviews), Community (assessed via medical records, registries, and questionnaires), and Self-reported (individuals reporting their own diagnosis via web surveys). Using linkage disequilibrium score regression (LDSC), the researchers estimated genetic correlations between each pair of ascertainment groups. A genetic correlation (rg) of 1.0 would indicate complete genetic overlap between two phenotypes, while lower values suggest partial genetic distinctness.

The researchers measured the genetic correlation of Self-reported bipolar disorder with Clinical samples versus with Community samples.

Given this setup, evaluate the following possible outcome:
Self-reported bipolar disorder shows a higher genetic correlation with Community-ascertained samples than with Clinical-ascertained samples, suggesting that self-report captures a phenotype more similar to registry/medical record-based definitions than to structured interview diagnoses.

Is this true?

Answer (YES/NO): YES